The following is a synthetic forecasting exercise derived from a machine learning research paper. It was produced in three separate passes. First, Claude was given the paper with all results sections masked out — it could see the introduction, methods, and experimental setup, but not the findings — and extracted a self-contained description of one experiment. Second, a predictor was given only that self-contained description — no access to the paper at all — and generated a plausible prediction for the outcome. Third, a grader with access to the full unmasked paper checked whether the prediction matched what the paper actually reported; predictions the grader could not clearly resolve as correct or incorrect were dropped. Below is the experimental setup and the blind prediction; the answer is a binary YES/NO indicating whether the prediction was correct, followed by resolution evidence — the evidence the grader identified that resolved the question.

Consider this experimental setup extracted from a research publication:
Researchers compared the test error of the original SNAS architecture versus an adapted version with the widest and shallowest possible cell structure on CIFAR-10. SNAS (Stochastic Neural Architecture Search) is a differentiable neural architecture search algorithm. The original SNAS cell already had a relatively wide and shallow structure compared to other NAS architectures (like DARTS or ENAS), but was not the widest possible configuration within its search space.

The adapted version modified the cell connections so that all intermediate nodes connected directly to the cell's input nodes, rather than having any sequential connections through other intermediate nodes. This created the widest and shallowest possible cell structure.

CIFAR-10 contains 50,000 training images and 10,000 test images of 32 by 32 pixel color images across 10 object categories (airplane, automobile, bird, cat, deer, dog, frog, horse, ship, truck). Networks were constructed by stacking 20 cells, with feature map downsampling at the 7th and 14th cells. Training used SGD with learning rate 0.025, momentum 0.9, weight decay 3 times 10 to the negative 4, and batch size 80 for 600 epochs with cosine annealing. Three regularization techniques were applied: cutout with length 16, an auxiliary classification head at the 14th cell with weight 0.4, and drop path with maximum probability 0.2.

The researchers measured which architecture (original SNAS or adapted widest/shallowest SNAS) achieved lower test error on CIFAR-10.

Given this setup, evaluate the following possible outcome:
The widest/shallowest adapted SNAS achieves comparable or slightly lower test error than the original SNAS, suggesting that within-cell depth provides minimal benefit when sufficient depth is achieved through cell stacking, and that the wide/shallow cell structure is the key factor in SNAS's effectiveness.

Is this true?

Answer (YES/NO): YES